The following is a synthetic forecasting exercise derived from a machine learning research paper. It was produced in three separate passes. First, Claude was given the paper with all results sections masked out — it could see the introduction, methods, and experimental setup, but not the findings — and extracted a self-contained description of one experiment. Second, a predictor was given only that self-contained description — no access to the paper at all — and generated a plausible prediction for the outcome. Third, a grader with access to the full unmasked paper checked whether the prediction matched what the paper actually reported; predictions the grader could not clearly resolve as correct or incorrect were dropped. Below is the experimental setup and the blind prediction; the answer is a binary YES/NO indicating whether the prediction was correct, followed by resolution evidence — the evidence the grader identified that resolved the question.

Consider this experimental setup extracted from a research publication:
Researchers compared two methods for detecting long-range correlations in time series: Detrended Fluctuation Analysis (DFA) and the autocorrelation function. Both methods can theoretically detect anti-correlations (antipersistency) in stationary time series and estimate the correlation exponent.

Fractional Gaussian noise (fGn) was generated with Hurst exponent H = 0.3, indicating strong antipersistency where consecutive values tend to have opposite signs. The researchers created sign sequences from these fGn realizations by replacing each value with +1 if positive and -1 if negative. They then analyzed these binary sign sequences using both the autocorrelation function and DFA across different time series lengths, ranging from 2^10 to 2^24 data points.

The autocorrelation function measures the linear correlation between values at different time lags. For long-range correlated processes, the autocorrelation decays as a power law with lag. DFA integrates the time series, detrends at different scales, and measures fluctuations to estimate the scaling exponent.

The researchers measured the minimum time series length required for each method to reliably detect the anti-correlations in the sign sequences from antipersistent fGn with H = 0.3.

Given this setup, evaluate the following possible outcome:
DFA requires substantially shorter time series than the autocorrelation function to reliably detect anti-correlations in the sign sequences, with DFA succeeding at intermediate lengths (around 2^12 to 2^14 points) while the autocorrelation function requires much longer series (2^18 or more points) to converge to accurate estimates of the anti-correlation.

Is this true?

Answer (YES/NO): NO